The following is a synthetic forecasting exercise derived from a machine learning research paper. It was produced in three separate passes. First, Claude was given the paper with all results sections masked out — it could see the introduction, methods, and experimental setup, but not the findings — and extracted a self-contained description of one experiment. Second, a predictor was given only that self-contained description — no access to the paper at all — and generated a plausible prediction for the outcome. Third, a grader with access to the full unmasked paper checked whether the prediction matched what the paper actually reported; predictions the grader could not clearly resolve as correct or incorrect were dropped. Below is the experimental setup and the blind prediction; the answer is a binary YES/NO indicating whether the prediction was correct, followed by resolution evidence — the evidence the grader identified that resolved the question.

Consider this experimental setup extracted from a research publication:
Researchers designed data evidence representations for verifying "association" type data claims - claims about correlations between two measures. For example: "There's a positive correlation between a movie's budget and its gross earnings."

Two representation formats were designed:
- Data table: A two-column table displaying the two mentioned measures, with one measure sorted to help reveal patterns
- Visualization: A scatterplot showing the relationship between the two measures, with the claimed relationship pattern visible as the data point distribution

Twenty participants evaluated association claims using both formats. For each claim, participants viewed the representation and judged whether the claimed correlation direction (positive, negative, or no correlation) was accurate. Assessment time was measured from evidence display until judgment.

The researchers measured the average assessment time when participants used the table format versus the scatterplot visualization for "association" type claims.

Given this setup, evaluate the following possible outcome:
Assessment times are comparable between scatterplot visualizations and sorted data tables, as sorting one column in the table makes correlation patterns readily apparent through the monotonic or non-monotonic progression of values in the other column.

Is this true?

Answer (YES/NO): NO